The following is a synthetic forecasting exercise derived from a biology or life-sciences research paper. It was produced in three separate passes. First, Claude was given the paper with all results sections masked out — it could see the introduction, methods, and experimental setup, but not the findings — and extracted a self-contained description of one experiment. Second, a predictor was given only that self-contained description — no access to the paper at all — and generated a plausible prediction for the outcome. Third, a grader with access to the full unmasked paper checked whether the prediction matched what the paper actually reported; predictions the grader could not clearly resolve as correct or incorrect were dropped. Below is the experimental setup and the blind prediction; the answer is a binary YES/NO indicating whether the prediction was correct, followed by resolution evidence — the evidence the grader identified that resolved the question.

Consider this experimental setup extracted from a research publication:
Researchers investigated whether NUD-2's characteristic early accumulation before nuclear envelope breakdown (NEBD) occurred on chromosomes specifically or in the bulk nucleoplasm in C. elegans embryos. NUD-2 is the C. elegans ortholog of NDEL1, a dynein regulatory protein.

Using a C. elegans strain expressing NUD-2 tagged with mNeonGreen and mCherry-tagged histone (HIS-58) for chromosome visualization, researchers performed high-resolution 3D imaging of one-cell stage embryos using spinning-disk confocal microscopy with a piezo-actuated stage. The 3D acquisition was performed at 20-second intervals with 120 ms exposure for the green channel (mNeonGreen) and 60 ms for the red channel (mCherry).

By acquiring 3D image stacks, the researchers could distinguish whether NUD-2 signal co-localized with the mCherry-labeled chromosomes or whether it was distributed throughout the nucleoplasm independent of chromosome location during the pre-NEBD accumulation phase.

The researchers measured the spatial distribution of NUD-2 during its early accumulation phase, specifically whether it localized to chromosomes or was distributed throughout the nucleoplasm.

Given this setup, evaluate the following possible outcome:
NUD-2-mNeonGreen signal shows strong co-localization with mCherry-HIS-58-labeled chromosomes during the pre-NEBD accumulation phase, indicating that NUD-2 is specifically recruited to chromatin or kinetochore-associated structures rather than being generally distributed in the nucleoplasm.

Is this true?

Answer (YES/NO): NO